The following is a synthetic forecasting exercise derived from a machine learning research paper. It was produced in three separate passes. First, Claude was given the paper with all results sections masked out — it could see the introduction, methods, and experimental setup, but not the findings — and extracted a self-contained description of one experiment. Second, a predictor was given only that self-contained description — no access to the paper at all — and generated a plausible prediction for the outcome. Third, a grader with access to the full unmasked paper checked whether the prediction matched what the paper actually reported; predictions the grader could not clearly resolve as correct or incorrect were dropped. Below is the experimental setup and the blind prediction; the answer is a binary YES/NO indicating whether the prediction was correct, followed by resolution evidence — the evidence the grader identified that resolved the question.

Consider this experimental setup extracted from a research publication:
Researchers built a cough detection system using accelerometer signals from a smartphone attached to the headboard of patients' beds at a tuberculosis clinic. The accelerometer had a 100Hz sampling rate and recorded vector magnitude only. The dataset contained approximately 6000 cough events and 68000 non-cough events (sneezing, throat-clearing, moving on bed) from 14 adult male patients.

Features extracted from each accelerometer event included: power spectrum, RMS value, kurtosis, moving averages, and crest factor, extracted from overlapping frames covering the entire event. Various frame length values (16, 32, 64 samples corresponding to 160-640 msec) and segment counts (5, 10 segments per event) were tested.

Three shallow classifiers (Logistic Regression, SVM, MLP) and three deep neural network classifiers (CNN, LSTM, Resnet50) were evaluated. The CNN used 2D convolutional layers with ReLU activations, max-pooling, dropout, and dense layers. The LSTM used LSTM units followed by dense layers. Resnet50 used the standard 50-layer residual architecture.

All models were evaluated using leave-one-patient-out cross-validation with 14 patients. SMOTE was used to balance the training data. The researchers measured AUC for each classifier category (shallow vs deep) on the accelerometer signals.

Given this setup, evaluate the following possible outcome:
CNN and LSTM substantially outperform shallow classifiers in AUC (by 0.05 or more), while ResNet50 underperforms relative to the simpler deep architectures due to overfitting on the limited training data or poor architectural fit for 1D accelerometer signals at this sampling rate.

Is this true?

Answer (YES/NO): NO